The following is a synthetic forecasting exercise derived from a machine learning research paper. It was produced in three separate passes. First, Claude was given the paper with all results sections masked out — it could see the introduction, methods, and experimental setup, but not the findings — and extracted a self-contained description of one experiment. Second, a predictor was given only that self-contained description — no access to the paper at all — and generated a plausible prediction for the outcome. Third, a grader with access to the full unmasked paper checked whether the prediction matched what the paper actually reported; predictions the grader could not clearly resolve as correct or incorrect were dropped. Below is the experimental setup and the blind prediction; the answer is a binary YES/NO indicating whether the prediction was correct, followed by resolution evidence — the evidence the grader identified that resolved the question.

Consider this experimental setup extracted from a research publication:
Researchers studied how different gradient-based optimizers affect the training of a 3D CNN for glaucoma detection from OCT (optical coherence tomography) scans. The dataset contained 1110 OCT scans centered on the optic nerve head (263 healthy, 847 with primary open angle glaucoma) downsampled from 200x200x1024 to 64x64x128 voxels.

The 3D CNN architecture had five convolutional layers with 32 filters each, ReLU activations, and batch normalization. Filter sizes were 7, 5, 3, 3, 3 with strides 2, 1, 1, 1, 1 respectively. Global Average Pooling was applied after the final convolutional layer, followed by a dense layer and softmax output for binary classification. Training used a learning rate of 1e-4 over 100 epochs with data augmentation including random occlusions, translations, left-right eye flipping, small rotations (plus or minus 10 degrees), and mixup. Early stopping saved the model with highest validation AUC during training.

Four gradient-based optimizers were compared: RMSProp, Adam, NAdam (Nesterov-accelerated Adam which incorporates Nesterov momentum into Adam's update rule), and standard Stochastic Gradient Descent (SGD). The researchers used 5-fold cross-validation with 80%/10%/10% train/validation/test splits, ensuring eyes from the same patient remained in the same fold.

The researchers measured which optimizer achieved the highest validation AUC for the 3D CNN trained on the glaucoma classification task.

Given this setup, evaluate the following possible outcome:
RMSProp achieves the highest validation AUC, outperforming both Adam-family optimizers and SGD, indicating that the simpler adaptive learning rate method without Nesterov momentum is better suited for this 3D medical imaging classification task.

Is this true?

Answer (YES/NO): NO